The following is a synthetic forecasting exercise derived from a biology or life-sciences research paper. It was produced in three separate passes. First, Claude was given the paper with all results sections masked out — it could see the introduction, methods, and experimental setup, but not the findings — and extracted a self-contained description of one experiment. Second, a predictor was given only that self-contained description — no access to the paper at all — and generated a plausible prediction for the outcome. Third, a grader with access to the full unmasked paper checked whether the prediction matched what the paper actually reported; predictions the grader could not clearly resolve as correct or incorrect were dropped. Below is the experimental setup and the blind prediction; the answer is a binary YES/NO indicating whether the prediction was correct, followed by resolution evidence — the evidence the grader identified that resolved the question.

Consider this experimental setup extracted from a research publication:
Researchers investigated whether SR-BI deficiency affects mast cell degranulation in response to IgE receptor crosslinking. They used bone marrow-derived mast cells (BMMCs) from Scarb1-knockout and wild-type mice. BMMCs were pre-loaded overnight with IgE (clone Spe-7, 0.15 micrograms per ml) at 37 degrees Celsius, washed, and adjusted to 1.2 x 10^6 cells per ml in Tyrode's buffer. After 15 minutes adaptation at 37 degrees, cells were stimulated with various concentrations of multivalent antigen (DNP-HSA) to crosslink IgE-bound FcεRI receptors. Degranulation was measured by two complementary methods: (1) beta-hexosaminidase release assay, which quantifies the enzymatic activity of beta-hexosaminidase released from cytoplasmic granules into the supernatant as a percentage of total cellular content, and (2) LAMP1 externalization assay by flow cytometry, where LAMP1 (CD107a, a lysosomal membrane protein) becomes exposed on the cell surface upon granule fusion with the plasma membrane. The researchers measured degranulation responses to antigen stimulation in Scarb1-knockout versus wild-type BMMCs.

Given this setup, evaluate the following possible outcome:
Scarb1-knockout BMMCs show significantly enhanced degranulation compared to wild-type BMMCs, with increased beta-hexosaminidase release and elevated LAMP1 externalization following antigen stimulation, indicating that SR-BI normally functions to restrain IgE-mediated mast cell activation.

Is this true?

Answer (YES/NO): NO